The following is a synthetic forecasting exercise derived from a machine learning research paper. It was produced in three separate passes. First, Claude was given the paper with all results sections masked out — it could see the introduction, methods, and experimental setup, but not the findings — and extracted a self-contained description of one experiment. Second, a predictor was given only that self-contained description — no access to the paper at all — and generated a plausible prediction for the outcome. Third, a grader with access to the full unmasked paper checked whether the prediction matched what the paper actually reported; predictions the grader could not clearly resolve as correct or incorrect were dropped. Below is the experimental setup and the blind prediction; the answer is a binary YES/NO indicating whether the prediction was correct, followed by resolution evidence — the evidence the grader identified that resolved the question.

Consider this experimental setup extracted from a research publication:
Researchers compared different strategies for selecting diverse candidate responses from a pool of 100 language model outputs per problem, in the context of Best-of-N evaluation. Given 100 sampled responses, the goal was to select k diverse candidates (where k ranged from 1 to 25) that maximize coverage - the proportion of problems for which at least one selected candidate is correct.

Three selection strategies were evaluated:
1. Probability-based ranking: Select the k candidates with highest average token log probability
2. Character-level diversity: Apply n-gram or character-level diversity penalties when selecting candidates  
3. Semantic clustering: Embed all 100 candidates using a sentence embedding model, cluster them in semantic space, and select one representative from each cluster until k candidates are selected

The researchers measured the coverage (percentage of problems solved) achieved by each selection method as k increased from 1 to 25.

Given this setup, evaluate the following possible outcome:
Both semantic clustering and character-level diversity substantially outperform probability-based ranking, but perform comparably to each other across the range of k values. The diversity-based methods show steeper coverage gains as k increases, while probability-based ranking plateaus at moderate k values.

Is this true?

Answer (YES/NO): NO